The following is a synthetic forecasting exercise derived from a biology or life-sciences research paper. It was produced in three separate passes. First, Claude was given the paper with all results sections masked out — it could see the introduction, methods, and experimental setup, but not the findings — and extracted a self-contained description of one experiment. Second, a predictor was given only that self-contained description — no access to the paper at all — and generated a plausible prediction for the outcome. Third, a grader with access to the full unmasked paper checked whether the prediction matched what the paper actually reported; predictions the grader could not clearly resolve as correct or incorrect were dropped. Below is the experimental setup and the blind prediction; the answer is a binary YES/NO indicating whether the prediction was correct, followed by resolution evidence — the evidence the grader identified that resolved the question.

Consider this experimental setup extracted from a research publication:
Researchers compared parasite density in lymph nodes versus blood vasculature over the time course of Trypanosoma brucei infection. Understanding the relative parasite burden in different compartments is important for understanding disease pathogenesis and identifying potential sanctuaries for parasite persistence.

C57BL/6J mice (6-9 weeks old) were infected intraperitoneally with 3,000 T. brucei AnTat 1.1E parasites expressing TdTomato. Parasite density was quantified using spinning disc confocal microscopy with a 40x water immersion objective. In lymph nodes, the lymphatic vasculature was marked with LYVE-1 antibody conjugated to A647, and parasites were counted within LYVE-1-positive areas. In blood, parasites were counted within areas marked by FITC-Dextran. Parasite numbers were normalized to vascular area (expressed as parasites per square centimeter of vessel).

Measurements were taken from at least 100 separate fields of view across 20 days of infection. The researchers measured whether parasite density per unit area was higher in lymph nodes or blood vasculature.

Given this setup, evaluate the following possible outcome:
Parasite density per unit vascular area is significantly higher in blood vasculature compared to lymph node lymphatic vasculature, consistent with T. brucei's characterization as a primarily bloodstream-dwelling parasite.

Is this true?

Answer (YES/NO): NO